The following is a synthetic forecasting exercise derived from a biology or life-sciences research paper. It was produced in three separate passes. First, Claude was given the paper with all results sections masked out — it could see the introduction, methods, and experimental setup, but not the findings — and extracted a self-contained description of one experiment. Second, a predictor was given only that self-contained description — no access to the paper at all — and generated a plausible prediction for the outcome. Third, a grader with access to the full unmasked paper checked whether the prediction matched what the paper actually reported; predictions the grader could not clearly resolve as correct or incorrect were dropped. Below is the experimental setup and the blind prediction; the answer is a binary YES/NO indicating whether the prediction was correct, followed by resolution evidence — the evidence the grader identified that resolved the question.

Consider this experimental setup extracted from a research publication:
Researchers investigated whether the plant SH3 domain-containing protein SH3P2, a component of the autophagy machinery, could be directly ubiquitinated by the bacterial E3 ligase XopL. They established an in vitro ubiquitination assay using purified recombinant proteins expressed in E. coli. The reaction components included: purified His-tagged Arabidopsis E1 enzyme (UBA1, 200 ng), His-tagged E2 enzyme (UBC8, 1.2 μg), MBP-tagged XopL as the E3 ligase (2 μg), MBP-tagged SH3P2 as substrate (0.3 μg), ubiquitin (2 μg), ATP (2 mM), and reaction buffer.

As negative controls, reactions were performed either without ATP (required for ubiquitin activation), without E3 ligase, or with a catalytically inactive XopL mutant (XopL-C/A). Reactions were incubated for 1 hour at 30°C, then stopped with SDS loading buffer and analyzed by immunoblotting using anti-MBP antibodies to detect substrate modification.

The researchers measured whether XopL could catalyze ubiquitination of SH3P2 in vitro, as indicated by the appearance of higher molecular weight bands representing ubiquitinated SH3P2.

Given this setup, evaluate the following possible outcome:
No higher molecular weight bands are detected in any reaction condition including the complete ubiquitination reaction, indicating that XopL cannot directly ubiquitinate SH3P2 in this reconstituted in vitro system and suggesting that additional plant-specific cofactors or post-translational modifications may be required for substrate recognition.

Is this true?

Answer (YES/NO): NO